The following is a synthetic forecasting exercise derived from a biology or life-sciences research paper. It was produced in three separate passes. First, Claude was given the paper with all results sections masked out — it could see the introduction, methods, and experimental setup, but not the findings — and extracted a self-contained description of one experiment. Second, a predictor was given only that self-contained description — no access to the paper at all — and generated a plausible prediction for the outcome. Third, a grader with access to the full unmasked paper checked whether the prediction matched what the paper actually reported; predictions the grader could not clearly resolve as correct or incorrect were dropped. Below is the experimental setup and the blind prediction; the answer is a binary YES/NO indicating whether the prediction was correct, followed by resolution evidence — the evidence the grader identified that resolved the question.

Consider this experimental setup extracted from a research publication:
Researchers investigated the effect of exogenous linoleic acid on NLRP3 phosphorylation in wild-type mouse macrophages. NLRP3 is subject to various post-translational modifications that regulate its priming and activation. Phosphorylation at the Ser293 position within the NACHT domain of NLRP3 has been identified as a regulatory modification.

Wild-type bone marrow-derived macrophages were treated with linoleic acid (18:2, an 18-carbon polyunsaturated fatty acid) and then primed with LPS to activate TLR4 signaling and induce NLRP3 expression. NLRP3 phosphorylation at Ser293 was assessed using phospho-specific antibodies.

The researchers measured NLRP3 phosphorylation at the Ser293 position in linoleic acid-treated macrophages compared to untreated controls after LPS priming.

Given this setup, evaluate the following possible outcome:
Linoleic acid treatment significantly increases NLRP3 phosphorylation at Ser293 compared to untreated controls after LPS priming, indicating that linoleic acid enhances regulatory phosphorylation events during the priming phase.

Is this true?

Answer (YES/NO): YES